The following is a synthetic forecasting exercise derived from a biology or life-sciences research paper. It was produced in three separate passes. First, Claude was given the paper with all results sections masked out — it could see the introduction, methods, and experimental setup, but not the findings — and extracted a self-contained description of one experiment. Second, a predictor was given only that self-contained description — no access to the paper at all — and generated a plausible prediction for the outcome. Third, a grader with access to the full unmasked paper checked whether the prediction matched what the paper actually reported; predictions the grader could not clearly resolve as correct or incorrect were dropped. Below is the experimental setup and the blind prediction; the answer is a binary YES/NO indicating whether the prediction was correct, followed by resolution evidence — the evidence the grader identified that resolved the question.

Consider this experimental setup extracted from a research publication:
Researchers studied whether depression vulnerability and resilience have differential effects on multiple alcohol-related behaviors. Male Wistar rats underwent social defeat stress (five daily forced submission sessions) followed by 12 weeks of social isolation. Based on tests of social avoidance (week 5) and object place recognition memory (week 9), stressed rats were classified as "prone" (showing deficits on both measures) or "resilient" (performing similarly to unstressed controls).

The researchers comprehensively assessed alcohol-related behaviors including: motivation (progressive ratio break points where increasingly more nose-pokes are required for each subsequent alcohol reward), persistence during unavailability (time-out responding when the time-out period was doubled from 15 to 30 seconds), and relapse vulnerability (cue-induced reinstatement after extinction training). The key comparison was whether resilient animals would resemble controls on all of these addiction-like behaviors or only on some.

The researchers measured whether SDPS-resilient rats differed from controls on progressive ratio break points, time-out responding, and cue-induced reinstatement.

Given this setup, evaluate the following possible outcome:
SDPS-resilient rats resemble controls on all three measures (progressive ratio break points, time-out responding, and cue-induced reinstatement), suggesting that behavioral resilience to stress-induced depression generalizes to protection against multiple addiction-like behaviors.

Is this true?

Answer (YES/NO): YES